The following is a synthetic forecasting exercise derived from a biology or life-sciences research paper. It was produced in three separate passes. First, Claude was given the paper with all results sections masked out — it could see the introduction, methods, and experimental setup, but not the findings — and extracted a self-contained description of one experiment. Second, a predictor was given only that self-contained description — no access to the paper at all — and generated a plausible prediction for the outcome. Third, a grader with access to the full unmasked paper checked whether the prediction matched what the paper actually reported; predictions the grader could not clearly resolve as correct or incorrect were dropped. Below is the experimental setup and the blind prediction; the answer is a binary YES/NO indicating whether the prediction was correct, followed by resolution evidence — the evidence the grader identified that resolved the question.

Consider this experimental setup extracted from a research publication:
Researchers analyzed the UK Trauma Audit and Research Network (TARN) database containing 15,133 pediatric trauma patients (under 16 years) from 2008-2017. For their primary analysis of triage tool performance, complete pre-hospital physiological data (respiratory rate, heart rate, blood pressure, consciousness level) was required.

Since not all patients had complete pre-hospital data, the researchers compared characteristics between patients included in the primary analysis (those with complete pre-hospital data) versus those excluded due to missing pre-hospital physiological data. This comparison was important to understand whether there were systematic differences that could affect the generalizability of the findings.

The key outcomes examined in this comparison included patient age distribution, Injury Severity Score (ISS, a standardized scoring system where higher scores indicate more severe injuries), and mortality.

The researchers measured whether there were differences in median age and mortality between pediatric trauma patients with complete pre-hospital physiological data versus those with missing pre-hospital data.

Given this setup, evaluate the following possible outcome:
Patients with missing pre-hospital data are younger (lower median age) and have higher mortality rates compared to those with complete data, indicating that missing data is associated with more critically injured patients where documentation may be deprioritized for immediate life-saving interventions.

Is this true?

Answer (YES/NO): YES